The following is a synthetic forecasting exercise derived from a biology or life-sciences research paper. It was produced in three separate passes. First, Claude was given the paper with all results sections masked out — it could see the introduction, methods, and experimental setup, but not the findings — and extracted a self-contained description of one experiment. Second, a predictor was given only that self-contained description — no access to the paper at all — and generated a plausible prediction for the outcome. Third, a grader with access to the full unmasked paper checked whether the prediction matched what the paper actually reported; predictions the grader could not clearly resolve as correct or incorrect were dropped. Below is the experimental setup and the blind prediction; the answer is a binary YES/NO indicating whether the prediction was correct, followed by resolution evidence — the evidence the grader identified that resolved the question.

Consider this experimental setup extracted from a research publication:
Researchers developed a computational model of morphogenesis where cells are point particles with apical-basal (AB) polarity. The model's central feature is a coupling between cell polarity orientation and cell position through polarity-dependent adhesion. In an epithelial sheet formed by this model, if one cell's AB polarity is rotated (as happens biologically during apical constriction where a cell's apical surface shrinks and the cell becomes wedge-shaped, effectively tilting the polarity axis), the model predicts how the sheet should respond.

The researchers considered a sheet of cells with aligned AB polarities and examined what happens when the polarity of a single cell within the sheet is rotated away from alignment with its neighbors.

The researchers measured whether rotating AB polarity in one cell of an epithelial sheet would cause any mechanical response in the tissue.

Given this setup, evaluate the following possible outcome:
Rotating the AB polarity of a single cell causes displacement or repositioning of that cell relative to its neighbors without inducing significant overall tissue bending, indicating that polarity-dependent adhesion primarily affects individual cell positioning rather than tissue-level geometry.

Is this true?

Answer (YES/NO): NO